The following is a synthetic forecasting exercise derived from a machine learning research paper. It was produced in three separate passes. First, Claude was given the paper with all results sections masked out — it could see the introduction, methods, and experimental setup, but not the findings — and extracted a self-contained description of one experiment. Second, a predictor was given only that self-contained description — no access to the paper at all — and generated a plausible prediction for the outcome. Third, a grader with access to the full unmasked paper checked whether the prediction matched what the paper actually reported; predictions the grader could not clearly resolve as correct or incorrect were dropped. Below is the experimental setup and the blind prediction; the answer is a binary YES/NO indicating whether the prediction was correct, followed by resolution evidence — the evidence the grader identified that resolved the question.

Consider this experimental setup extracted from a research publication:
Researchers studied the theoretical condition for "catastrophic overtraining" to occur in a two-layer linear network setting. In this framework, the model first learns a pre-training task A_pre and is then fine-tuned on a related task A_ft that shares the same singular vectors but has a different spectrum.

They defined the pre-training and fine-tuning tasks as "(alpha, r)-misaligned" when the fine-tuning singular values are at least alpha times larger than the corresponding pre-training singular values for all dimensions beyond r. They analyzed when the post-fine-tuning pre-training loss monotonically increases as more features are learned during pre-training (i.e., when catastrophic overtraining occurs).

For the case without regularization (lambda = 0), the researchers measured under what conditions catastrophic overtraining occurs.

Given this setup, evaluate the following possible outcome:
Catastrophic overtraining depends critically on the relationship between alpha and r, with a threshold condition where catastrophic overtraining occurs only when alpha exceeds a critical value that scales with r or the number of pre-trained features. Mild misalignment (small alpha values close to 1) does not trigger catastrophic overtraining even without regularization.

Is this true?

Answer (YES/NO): NO